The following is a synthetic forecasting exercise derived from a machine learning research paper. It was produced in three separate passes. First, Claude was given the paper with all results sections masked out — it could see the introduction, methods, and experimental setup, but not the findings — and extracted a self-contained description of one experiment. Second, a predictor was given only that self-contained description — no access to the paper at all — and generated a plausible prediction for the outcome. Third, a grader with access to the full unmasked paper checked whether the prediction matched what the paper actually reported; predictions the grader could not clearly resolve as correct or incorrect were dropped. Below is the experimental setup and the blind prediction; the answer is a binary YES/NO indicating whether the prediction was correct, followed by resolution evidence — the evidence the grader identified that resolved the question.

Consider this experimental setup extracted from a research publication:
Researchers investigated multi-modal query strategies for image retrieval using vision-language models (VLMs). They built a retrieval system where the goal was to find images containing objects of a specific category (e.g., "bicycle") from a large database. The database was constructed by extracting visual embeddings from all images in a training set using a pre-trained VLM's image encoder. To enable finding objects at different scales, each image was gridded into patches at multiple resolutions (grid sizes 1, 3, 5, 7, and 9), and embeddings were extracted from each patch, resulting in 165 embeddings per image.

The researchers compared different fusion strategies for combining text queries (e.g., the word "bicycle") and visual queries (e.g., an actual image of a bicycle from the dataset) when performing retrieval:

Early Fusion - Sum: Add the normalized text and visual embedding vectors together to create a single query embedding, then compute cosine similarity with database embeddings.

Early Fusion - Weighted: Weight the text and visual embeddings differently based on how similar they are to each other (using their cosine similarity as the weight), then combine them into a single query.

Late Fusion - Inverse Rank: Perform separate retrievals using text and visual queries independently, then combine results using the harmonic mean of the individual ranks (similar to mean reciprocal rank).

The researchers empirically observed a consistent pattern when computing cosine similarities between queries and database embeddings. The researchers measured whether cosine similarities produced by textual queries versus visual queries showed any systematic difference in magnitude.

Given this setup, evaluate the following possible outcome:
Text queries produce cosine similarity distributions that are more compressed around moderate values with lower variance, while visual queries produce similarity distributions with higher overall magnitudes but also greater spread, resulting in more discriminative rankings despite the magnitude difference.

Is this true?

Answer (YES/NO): NO